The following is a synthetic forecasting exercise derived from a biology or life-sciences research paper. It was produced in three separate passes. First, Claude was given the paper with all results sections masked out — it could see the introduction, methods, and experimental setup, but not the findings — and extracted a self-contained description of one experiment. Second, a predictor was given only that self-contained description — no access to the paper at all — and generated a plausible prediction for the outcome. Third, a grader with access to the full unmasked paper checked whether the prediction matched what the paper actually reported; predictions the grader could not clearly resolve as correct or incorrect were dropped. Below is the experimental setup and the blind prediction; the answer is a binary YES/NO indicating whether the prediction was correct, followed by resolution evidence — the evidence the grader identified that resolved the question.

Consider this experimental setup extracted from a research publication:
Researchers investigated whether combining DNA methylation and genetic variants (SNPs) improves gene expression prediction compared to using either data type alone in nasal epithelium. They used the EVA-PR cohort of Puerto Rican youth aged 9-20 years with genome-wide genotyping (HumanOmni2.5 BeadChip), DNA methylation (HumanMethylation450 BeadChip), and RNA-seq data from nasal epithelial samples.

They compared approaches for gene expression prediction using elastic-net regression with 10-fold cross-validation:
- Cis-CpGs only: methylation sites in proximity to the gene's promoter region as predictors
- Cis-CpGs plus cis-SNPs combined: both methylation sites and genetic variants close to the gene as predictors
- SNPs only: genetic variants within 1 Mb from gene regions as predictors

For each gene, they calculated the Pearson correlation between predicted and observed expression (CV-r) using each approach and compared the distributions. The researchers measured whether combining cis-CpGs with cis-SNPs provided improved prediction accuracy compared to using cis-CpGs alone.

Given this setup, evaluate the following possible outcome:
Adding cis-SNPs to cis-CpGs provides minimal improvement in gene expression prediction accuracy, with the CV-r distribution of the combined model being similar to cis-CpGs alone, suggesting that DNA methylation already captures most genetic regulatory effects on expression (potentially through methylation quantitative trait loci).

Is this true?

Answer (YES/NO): YES